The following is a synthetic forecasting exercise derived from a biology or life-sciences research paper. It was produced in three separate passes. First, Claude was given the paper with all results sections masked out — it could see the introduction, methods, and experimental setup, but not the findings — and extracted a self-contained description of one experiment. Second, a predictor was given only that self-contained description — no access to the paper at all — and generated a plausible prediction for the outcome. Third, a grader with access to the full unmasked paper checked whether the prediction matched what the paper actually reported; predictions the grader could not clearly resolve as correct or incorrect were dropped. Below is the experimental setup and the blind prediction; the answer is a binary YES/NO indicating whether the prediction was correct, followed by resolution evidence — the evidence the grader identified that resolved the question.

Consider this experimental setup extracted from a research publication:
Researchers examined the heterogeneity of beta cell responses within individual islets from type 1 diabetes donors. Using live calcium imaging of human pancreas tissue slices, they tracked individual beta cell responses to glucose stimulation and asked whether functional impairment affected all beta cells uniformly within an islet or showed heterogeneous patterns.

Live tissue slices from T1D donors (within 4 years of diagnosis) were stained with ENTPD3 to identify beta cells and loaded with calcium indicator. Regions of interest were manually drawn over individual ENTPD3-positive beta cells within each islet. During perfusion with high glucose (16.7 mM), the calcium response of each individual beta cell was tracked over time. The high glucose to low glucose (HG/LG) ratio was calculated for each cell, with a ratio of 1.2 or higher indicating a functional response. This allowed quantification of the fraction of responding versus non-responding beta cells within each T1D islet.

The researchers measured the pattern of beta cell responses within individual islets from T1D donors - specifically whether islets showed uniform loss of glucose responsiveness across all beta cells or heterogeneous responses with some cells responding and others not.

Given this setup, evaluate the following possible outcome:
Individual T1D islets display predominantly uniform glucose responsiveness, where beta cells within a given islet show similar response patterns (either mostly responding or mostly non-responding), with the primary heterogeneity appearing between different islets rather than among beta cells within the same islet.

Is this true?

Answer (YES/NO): YES